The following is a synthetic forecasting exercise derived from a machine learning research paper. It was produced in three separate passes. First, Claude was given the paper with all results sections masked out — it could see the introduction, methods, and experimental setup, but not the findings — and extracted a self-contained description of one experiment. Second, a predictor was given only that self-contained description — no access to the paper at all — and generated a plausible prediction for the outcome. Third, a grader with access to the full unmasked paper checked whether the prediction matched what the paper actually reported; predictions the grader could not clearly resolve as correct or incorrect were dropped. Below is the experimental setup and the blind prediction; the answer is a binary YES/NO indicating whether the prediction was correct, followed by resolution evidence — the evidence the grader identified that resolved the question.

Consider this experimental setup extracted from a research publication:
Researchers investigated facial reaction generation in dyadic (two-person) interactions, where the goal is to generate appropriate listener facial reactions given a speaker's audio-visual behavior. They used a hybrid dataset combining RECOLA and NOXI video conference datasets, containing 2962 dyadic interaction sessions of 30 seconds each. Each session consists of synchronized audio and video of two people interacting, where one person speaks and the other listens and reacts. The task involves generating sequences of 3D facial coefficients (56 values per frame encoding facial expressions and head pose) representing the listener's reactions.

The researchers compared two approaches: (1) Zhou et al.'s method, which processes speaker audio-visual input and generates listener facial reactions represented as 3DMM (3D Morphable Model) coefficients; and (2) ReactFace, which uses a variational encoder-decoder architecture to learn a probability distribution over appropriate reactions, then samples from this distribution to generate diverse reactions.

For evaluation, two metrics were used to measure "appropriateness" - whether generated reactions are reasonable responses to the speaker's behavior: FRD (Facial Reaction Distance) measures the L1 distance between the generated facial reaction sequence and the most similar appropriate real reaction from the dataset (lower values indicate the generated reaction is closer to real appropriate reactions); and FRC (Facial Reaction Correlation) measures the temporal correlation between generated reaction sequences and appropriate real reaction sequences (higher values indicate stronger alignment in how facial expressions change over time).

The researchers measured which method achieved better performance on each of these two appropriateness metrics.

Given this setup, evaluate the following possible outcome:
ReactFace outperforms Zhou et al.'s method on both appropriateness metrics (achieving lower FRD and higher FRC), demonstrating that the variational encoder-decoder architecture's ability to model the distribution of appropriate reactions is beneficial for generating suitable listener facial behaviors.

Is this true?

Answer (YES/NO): NO